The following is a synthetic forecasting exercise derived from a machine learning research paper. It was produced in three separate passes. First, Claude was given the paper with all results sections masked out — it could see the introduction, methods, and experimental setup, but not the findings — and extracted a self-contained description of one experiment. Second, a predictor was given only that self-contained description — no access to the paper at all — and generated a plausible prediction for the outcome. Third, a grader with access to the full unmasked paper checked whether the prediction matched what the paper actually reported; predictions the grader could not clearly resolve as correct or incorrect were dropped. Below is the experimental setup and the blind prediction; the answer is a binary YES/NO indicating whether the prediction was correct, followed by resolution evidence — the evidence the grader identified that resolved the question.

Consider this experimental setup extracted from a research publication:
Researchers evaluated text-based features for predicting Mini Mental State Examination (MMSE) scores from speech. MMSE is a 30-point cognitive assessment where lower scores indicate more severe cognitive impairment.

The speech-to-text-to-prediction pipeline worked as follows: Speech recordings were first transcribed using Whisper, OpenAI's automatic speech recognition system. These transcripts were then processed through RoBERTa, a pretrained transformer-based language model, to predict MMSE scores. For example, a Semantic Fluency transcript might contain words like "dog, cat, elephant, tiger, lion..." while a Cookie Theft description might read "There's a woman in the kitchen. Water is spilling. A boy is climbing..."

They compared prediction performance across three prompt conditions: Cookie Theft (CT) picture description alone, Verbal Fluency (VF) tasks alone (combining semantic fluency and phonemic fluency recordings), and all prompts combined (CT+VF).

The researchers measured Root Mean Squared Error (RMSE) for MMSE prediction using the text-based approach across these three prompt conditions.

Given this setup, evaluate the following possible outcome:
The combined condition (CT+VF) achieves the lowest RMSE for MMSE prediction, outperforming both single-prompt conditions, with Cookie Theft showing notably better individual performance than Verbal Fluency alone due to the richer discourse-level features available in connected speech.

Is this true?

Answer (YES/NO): NO